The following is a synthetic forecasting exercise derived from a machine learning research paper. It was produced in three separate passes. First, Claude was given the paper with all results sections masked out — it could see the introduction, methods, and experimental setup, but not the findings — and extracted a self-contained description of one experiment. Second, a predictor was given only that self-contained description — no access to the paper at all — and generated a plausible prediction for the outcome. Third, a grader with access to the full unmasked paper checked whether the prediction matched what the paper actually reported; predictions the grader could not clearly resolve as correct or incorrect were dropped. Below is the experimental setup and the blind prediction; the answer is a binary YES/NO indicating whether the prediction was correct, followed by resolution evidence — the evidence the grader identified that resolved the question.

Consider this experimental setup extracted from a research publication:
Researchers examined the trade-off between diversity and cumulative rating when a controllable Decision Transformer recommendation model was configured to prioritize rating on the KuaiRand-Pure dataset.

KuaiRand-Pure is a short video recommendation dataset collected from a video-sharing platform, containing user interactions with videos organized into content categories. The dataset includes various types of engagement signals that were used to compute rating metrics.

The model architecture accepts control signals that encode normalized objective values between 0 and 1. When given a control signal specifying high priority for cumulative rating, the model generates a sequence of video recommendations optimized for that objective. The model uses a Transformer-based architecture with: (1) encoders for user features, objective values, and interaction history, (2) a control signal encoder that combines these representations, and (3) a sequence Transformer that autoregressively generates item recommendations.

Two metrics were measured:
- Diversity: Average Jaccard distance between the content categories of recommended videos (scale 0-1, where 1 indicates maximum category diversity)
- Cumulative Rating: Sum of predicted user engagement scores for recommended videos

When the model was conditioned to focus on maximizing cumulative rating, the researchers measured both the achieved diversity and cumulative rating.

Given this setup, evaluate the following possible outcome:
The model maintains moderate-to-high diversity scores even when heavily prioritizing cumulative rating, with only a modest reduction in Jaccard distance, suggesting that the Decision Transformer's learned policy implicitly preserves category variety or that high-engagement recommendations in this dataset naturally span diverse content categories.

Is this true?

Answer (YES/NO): NO